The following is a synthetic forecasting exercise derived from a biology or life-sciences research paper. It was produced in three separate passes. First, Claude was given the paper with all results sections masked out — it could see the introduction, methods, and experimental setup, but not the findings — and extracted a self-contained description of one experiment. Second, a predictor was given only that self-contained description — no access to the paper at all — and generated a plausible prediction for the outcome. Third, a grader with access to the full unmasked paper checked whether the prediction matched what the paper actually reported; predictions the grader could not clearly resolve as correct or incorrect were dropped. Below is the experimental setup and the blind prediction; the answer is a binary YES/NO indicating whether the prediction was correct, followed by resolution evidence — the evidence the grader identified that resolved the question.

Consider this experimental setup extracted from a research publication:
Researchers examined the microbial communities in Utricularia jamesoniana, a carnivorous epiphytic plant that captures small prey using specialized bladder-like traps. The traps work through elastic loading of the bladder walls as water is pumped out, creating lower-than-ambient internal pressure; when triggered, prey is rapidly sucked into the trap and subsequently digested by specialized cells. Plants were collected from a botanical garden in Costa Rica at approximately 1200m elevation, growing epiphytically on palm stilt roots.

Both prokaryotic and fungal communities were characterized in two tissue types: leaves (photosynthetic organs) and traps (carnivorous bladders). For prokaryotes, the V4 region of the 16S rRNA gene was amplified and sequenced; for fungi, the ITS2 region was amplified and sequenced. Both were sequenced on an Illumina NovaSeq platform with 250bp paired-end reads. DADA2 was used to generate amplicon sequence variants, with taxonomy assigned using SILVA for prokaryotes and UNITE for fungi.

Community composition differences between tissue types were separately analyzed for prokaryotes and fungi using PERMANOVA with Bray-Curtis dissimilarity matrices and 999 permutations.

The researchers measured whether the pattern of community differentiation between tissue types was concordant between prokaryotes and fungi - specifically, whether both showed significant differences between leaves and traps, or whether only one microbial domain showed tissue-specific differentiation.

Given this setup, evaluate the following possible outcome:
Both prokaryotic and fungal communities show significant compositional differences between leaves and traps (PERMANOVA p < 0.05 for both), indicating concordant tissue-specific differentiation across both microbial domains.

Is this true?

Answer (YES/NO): NO